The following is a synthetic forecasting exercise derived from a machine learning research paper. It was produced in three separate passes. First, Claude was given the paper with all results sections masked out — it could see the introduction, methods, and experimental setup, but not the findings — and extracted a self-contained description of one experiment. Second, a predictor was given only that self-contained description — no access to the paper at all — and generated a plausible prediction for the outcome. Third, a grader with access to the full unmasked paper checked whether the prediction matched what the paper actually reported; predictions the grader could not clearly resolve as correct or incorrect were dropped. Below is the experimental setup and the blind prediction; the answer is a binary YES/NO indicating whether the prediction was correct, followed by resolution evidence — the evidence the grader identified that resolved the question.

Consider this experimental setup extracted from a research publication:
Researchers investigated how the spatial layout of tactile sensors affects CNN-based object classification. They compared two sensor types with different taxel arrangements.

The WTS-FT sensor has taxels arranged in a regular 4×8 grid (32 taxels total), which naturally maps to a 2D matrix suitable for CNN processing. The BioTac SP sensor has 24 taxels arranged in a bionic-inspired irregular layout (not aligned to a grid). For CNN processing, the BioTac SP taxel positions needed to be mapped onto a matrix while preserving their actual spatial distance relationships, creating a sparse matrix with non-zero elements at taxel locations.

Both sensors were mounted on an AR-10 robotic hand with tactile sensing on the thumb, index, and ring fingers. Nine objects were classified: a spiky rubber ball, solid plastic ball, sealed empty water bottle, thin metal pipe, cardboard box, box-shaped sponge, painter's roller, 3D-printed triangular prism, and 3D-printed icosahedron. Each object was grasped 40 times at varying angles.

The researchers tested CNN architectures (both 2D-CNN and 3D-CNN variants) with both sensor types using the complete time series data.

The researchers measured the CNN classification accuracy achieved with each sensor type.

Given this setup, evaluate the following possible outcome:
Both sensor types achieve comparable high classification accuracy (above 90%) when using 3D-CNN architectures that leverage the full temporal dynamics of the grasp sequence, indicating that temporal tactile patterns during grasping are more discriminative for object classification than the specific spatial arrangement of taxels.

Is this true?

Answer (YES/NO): NO